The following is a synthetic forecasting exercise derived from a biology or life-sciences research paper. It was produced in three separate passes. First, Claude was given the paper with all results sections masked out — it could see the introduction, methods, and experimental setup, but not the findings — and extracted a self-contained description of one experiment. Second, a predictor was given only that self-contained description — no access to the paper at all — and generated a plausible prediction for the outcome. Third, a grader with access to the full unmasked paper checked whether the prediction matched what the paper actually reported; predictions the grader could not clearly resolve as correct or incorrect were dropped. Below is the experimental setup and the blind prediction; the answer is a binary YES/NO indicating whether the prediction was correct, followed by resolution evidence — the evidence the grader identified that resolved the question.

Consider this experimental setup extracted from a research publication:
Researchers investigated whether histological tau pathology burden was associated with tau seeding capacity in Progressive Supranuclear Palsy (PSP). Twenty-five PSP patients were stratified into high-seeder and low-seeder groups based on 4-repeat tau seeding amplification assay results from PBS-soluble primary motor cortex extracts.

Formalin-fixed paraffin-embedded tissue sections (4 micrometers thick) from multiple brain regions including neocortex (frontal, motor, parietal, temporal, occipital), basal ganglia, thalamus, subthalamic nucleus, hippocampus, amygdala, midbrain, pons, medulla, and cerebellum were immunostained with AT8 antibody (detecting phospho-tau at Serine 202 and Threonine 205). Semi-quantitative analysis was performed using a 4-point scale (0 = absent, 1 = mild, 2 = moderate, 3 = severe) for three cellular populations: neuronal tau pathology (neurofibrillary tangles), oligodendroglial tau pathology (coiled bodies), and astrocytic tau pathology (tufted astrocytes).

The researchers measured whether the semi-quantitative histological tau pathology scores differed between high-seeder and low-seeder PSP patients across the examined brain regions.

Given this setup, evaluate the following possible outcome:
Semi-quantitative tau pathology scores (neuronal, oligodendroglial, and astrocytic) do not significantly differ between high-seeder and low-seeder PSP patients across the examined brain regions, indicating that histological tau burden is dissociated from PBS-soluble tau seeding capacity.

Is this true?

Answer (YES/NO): YES